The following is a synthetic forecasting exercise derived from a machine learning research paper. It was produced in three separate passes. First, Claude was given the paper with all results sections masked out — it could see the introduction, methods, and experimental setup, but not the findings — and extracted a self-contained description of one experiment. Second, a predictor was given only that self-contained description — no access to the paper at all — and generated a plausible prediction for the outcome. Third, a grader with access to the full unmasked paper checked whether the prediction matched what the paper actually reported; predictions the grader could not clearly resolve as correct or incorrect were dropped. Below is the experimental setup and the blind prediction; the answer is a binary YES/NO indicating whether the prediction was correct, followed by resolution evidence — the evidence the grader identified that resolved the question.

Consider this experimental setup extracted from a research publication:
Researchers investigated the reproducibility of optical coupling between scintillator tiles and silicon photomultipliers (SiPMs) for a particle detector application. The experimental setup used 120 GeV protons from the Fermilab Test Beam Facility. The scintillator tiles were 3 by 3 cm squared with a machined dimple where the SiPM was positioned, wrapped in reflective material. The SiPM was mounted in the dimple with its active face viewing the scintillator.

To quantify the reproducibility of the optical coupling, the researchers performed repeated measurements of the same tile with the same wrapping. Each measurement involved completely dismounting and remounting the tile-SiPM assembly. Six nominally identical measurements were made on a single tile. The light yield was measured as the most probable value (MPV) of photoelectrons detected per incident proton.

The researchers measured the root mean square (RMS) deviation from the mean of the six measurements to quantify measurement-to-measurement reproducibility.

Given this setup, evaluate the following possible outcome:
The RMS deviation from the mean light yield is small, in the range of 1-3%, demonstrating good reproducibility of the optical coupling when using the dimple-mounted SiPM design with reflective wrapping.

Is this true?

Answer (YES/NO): YES